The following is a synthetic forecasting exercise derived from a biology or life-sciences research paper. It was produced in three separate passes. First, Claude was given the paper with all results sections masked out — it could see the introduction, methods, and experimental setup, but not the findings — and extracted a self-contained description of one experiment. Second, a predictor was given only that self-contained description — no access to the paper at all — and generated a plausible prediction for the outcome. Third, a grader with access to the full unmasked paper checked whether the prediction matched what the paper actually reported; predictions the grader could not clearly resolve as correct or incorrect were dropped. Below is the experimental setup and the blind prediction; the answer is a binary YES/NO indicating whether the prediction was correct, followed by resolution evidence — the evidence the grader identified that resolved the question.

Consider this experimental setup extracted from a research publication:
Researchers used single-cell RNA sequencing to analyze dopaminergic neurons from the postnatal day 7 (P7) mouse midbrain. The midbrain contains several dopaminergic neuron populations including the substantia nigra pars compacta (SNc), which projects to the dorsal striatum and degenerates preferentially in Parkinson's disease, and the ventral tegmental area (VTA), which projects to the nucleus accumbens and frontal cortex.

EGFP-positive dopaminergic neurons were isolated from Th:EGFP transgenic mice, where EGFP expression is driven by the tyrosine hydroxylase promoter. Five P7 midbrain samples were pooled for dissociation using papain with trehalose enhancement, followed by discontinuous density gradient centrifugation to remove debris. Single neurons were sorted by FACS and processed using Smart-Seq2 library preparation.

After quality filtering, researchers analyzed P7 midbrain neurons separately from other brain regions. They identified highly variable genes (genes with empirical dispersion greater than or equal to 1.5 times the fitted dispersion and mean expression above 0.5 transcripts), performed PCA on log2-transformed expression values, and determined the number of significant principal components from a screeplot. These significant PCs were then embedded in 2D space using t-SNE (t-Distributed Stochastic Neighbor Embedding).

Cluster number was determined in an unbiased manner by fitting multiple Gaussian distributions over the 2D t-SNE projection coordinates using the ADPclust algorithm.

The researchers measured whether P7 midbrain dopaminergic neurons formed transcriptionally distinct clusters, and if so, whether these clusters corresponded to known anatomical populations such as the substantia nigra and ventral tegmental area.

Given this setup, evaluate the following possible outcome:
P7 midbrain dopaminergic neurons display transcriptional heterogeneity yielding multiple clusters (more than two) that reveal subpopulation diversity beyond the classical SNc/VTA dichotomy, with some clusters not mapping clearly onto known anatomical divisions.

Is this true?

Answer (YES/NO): YES